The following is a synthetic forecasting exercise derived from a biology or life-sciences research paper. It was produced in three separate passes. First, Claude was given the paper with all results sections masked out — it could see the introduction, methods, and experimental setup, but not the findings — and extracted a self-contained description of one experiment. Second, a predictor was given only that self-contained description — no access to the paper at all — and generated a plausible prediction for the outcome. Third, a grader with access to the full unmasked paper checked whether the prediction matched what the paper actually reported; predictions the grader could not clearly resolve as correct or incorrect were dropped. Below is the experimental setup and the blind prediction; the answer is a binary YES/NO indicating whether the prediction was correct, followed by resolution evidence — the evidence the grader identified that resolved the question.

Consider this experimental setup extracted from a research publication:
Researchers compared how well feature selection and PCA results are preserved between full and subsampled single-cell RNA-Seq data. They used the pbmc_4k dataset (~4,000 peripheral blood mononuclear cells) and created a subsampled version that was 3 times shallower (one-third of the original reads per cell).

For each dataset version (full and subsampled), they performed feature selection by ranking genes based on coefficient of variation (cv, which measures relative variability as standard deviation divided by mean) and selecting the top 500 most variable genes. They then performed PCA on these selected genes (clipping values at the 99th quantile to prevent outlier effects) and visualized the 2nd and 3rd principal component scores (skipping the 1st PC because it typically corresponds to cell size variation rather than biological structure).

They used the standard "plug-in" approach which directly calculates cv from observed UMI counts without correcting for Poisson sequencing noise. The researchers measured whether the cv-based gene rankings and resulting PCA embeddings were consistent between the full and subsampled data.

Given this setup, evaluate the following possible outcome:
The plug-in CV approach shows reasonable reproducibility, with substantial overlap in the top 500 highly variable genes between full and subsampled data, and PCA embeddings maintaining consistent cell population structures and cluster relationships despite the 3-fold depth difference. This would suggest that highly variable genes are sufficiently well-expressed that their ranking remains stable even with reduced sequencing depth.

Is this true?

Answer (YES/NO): NO